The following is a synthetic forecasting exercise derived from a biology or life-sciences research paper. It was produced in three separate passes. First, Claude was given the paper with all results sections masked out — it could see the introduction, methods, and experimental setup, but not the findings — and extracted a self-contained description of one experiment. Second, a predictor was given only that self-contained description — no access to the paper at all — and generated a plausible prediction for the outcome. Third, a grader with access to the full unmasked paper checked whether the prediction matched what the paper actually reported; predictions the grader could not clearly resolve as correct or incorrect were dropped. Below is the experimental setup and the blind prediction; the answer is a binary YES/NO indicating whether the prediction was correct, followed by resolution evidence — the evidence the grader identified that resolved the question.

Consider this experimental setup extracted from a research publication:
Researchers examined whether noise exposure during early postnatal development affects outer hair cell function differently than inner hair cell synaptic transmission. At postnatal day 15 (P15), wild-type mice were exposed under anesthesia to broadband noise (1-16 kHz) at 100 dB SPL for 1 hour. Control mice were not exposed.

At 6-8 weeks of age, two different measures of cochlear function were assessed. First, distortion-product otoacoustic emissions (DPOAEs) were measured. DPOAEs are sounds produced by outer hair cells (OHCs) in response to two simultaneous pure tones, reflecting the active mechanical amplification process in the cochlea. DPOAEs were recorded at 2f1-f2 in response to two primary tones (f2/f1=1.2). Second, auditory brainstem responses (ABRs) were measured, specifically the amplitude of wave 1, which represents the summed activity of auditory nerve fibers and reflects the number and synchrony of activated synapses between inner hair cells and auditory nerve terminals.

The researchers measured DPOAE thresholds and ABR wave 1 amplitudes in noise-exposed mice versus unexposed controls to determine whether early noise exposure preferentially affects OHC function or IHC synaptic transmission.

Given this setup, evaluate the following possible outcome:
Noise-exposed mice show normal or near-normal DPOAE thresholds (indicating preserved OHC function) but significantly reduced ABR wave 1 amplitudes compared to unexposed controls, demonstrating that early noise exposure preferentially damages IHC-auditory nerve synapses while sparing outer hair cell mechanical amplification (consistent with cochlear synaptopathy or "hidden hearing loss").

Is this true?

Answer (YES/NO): YES